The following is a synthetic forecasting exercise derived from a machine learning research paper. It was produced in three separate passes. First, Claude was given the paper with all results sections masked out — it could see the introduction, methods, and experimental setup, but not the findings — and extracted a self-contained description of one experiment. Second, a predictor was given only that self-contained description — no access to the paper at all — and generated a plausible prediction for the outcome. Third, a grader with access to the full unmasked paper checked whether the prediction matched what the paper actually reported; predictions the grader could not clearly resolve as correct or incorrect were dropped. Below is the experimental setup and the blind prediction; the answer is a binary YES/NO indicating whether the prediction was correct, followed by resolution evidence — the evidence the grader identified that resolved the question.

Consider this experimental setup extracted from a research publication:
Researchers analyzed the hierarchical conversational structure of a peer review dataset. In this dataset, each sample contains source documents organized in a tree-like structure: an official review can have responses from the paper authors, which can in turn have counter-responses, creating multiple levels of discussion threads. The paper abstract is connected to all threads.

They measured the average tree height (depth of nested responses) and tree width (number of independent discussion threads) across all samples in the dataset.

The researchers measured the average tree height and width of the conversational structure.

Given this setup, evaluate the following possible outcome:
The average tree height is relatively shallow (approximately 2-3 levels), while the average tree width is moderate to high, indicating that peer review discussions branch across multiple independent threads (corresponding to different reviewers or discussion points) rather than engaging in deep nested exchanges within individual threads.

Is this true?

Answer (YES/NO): NO